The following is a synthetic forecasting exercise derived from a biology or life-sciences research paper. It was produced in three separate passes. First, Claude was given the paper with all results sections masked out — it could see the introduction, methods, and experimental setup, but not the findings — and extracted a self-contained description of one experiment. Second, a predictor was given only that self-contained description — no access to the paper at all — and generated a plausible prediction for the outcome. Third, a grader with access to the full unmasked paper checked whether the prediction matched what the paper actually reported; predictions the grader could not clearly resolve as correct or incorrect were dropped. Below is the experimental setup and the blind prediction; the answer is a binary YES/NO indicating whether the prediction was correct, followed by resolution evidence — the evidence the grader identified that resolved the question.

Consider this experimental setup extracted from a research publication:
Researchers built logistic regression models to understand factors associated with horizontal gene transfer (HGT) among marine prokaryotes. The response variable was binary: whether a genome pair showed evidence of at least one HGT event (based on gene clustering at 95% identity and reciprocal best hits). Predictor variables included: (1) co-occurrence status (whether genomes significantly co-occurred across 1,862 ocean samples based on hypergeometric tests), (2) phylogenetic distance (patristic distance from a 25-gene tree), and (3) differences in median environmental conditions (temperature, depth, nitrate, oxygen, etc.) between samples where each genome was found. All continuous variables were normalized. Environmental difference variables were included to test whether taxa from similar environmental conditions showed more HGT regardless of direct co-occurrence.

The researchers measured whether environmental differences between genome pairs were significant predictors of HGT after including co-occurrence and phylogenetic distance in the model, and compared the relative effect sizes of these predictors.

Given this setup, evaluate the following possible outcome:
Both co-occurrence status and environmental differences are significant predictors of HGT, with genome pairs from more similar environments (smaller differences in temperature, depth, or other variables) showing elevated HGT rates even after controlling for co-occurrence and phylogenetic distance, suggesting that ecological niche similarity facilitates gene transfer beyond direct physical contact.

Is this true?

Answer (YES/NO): YES